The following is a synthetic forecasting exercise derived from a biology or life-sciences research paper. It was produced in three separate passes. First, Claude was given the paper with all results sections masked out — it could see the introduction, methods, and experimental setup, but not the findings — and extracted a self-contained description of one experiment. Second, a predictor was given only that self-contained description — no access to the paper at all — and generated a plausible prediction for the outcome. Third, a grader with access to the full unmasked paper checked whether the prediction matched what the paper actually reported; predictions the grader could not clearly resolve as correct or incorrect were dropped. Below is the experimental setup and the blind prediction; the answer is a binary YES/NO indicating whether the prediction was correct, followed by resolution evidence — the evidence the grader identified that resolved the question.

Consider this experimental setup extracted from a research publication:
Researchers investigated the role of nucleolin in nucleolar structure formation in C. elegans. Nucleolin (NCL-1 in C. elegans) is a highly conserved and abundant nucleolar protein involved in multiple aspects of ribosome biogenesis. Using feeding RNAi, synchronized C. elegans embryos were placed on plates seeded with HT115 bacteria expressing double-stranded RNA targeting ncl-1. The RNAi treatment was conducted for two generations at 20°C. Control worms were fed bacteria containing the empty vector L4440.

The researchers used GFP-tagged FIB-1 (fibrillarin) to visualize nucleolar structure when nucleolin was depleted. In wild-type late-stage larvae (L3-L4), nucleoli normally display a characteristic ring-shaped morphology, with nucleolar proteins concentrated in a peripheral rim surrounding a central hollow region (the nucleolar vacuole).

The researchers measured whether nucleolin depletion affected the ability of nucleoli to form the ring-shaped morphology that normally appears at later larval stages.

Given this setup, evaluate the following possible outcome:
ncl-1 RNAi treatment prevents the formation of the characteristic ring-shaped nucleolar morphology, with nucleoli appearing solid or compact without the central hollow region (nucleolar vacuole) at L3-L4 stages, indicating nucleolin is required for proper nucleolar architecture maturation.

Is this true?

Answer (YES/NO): YES